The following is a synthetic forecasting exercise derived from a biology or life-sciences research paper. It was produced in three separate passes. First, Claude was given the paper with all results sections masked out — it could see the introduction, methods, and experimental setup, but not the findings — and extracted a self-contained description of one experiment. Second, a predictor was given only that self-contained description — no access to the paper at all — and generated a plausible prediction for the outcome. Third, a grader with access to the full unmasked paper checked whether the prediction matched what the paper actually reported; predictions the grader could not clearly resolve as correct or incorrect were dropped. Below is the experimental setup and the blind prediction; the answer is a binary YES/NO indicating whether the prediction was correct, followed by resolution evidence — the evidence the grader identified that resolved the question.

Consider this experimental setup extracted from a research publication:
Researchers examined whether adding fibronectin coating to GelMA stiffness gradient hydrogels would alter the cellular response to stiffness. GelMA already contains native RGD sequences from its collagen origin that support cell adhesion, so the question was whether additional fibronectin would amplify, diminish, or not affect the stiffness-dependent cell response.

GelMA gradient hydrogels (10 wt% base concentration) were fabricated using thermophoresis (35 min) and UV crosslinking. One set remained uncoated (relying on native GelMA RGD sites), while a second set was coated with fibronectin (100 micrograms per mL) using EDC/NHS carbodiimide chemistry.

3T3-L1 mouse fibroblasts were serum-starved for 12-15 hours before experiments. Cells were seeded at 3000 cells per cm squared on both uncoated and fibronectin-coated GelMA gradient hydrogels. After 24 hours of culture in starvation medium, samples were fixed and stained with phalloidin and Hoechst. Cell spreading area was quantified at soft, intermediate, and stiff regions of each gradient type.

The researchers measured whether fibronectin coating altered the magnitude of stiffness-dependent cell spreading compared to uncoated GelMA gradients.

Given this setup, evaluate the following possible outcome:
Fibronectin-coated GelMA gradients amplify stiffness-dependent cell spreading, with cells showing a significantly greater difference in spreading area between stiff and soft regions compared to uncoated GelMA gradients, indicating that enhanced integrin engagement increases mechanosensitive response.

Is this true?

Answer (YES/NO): NO